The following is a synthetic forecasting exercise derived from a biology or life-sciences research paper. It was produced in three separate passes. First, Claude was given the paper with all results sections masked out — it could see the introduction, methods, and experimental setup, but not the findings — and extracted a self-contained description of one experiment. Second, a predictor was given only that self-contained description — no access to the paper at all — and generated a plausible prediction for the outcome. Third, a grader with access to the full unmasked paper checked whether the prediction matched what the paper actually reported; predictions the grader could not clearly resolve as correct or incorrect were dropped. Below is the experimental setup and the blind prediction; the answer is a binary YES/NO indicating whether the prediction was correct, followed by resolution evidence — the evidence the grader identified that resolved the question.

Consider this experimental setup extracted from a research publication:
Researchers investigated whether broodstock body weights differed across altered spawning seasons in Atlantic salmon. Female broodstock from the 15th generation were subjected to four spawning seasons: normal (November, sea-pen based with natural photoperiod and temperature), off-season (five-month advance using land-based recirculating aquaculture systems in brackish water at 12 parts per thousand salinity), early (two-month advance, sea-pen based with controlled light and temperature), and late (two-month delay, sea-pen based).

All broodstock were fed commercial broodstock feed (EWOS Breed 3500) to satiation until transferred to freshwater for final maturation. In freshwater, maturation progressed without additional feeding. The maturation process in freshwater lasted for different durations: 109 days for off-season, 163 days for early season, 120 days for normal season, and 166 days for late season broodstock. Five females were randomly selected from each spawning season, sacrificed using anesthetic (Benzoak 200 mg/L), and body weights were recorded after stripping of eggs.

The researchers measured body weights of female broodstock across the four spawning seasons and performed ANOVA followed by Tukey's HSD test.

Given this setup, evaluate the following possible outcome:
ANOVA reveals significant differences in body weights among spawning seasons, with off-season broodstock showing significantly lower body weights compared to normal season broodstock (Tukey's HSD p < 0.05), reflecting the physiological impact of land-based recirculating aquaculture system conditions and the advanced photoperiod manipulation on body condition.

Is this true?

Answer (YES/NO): NO